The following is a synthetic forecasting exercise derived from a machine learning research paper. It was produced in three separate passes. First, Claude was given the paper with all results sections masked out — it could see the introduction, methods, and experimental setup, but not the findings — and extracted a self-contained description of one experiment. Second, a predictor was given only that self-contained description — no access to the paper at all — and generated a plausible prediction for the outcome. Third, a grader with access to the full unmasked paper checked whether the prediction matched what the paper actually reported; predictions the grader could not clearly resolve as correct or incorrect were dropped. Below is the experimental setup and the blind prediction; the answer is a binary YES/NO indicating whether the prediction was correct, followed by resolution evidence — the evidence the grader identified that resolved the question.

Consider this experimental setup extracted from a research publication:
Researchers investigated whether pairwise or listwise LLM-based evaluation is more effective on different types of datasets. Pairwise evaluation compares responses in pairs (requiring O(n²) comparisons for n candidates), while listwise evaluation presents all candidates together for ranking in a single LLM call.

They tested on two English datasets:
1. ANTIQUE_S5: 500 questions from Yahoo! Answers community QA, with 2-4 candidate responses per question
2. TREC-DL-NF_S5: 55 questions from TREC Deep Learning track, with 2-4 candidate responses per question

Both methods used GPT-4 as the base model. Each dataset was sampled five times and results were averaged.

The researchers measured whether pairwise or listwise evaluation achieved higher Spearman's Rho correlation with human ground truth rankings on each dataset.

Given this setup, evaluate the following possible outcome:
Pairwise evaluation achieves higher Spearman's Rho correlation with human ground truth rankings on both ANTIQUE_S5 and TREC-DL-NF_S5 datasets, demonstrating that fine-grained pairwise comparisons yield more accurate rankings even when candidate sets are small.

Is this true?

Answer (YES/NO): NO